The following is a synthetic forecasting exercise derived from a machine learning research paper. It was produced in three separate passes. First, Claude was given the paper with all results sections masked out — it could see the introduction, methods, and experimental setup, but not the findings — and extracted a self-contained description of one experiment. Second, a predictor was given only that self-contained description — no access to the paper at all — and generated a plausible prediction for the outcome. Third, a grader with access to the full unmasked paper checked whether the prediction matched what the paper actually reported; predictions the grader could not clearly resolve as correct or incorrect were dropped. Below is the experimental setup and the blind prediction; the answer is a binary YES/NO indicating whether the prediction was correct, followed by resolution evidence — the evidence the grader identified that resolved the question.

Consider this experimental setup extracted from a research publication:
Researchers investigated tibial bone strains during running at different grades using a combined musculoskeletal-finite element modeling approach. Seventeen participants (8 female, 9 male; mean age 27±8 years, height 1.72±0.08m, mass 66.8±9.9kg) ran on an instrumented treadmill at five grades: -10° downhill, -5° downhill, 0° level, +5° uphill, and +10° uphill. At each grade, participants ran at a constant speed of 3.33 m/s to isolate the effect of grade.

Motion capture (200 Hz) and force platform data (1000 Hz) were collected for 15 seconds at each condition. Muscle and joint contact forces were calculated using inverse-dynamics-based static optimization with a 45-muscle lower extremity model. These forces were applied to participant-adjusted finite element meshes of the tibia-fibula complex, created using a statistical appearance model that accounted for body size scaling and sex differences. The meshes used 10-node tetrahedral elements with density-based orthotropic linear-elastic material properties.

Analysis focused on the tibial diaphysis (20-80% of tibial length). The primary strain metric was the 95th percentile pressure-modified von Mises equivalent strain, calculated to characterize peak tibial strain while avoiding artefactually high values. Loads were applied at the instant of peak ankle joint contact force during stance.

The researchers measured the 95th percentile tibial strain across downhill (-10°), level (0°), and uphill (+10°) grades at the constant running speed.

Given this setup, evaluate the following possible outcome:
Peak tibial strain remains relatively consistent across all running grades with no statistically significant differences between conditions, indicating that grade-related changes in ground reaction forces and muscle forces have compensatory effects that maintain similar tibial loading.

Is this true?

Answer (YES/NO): YES